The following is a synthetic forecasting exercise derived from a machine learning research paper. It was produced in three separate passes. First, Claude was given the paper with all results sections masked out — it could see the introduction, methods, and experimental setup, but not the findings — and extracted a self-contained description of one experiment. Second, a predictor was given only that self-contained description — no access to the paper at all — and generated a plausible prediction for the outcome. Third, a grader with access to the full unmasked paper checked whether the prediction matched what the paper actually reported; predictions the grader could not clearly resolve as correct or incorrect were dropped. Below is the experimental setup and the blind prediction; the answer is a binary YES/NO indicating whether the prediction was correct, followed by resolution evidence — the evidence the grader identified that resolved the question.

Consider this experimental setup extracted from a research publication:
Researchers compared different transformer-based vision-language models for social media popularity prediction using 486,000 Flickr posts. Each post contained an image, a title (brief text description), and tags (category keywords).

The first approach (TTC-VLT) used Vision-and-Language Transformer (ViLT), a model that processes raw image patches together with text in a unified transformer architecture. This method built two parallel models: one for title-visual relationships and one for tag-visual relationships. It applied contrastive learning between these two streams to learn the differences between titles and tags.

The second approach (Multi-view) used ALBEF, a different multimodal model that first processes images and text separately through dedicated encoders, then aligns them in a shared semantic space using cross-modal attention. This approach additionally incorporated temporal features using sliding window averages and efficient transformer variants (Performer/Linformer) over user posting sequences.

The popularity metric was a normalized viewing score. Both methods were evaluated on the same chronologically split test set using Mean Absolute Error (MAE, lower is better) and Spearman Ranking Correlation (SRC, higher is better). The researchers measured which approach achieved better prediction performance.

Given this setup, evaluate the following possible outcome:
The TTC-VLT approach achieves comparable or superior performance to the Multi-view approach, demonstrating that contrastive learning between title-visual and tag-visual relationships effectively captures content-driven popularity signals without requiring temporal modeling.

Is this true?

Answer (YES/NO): YES